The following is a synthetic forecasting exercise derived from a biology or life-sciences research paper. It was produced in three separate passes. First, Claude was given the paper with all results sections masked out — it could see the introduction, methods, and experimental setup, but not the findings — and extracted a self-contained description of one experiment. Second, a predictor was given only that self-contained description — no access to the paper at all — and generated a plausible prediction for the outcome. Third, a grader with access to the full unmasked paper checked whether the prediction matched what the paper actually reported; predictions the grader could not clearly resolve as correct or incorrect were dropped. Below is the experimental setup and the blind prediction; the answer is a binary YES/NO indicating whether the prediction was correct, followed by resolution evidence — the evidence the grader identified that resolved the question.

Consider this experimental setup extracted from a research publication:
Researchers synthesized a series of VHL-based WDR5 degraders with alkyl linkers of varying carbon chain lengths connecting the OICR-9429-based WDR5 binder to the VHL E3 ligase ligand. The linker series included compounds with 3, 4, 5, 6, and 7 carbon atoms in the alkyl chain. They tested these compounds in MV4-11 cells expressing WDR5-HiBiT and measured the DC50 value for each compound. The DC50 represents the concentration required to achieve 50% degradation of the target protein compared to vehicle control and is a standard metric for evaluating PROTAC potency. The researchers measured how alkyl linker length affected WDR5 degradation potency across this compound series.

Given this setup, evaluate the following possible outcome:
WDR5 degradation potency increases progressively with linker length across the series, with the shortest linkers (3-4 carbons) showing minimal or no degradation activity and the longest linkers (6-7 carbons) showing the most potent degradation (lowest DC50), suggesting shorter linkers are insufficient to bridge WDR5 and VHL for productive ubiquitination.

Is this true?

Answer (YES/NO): NO